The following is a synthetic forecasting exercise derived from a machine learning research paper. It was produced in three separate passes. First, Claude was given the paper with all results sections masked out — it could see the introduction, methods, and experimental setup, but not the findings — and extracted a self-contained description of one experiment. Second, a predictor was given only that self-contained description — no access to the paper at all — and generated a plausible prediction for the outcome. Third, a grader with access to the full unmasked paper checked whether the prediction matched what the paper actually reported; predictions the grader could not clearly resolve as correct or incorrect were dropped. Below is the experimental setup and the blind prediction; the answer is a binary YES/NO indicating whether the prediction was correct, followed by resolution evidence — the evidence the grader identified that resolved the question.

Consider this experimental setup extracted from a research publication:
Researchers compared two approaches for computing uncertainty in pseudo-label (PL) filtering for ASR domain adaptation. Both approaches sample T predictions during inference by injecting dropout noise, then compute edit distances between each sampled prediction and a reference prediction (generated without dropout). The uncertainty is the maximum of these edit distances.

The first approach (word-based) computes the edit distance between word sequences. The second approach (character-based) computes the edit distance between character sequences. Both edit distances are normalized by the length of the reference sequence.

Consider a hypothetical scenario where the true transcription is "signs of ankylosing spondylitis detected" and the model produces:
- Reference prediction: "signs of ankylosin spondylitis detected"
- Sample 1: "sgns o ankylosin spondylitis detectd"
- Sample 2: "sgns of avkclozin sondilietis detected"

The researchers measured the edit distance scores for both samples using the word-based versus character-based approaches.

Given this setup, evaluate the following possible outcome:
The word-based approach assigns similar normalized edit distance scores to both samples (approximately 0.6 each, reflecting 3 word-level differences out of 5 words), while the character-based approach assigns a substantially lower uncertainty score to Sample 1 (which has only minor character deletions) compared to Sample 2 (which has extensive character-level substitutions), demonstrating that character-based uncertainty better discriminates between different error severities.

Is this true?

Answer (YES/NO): YES